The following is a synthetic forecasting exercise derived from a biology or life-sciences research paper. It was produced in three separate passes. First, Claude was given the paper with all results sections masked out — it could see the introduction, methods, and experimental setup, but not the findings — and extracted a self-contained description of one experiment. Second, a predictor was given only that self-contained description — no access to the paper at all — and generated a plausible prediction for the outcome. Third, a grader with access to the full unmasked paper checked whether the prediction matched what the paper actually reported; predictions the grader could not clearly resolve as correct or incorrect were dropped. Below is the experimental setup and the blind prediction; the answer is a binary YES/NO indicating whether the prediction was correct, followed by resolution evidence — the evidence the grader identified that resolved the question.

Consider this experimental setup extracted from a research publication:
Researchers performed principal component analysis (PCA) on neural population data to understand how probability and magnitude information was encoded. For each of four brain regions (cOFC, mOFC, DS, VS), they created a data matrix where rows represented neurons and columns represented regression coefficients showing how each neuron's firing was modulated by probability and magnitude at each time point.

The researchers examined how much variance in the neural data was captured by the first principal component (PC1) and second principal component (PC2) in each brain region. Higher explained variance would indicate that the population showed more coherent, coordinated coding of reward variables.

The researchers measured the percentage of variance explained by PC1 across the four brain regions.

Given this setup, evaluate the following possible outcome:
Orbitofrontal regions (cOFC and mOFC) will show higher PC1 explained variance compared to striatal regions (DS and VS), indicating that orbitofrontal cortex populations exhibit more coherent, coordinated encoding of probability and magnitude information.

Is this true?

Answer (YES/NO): NO